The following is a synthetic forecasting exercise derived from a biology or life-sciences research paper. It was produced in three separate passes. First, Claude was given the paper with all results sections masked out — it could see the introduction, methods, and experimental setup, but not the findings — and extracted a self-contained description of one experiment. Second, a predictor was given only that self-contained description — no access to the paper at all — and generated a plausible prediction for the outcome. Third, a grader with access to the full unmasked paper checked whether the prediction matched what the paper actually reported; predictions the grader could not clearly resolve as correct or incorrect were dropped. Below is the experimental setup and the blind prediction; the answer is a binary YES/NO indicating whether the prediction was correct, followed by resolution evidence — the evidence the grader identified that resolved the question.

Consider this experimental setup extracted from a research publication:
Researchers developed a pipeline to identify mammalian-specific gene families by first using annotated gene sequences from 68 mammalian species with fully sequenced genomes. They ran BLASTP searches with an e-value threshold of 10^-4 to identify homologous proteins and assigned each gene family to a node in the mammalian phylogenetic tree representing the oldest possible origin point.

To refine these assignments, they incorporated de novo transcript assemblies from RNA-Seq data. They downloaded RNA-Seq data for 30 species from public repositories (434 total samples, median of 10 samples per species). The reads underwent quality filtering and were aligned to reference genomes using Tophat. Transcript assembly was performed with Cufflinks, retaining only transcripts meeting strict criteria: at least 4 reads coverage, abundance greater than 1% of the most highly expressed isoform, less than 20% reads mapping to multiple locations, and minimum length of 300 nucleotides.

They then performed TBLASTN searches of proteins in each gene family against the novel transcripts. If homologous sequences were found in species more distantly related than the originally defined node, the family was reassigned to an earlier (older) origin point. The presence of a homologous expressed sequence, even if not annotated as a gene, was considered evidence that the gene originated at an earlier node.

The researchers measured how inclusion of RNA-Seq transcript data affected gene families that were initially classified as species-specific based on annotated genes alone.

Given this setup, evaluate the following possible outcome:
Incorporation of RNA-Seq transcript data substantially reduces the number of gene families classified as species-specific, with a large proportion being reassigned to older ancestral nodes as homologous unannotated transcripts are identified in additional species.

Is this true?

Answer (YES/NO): NO